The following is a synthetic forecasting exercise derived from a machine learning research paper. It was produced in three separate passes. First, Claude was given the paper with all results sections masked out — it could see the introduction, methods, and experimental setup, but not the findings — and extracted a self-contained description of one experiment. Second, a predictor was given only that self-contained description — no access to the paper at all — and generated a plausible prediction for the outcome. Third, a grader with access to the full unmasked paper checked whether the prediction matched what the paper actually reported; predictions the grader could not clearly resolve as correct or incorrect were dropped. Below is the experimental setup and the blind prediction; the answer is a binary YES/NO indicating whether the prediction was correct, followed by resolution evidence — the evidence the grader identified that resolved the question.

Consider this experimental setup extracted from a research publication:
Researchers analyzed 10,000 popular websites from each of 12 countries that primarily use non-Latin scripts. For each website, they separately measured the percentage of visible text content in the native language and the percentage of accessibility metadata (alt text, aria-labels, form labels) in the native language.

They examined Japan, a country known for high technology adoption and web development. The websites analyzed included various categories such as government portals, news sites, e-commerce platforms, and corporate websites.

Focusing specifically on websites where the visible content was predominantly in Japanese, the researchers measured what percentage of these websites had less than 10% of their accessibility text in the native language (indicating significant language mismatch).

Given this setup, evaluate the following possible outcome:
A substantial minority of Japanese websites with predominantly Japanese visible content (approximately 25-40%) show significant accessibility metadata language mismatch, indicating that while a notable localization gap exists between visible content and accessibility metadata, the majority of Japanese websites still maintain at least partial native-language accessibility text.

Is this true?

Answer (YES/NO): NO